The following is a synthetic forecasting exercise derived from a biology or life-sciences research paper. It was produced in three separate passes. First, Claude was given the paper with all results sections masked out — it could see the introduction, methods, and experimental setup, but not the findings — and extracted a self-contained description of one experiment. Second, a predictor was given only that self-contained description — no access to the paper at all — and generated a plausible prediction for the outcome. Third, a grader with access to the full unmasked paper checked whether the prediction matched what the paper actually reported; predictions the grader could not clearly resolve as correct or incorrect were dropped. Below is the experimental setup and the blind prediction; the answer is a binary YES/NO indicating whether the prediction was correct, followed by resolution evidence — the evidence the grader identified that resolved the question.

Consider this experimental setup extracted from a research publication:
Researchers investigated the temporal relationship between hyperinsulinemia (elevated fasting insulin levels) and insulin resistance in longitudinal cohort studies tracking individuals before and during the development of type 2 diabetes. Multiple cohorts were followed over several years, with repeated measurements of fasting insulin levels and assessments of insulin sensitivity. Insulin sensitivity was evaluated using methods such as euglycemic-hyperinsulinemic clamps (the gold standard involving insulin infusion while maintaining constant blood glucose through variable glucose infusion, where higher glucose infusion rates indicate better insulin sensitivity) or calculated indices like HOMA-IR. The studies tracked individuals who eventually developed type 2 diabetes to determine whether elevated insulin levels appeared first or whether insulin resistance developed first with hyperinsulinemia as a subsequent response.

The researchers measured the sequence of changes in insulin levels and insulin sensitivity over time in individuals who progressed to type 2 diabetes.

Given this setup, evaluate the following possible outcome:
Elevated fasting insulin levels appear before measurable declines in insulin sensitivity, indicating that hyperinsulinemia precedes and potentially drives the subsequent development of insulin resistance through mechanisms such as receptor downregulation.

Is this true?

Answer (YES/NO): YES